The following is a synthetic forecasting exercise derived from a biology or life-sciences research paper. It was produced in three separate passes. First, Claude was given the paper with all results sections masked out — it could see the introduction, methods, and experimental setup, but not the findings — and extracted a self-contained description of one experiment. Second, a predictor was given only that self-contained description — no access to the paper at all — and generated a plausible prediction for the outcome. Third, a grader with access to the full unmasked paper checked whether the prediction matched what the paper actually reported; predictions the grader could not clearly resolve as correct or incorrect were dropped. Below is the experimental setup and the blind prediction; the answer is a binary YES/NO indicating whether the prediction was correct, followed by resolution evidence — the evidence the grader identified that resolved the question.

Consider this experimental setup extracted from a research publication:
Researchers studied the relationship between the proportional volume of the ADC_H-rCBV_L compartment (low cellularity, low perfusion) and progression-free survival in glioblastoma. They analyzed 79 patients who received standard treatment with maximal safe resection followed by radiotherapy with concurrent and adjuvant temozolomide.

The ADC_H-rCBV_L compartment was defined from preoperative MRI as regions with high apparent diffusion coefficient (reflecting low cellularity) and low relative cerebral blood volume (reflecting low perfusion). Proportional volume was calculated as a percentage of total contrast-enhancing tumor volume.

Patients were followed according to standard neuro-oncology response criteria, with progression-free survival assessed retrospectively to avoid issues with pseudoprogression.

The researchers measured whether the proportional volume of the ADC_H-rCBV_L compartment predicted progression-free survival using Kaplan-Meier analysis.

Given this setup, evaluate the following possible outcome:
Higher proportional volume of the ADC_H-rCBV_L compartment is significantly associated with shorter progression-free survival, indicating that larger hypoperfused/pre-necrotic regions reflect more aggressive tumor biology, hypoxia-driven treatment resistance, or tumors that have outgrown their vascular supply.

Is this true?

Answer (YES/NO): YES